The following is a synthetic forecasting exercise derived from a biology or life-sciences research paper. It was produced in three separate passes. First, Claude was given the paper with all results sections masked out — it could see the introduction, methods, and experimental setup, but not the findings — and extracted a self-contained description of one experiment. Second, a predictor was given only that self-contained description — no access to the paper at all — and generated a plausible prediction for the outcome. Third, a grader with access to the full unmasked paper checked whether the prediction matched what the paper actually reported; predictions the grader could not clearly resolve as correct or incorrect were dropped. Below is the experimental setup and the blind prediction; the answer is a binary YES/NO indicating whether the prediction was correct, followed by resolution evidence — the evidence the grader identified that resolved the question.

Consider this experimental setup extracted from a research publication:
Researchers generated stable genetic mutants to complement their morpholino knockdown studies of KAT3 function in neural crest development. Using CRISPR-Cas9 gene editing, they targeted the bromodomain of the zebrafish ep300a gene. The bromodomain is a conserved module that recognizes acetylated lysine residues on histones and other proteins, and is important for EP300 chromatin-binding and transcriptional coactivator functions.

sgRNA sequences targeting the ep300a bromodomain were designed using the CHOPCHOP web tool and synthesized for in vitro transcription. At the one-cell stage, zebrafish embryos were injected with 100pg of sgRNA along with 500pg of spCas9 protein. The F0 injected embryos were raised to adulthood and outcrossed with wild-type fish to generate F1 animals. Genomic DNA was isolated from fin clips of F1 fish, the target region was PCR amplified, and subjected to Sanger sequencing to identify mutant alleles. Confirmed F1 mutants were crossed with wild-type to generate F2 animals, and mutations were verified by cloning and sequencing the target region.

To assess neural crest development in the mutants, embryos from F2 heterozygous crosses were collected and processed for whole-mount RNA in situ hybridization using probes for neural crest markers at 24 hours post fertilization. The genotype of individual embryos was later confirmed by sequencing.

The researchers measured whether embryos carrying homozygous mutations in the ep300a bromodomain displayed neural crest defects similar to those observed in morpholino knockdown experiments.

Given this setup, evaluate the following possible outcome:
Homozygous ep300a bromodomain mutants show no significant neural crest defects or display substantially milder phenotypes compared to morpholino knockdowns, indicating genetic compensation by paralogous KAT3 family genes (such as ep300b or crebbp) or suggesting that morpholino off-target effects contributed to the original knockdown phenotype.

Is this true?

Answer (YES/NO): NO